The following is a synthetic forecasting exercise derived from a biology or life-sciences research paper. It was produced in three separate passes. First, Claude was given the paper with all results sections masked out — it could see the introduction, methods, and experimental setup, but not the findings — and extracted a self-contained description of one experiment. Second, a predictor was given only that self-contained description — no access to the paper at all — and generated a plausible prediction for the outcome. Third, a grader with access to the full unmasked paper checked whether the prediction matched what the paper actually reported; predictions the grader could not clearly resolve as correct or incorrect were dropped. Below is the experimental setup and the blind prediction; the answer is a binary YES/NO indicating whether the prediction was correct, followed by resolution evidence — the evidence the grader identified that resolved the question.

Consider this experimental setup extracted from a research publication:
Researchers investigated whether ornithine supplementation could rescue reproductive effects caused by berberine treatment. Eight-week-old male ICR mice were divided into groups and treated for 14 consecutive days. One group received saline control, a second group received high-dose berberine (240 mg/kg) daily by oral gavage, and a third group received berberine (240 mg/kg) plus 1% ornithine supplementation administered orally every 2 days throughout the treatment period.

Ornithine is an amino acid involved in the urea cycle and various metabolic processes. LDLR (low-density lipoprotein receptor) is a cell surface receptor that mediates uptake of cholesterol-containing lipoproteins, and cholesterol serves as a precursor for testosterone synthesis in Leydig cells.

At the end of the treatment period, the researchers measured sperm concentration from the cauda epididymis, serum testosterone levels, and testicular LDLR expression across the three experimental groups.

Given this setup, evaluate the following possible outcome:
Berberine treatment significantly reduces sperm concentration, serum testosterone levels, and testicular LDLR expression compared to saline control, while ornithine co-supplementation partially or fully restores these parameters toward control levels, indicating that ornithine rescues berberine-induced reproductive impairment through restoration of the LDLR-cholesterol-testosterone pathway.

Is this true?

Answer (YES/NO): YES